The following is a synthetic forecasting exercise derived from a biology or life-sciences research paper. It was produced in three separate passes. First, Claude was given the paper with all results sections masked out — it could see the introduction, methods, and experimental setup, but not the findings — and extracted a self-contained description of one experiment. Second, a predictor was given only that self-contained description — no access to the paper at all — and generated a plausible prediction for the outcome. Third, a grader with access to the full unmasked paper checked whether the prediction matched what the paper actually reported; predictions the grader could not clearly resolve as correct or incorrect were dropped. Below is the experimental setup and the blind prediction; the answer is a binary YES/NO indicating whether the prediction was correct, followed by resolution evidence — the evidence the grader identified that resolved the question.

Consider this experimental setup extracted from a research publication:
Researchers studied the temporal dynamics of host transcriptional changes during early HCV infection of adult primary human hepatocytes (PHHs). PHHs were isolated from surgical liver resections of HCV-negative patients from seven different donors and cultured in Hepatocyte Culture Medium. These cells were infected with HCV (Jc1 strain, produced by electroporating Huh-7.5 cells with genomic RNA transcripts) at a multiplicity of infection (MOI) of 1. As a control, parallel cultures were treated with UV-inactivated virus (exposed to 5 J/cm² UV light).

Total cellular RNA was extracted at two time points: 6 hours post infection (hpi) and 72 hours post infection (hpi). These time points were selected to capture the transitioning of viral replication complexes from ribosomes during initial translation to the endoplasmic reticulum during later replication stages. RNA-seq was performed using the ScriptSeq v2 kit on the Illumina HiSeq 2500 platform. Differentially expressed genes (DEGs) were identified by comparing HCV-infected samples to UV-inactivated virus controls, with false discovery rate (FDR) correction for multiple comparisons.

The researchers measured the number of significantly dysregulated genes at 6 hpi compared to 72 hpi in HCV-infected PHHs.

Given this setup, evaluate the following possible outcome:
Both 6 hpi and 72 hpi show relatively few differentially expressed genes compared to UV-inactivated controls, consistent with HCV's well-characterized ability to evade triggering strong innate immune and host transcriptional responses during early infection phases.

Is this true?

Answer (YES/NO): NO